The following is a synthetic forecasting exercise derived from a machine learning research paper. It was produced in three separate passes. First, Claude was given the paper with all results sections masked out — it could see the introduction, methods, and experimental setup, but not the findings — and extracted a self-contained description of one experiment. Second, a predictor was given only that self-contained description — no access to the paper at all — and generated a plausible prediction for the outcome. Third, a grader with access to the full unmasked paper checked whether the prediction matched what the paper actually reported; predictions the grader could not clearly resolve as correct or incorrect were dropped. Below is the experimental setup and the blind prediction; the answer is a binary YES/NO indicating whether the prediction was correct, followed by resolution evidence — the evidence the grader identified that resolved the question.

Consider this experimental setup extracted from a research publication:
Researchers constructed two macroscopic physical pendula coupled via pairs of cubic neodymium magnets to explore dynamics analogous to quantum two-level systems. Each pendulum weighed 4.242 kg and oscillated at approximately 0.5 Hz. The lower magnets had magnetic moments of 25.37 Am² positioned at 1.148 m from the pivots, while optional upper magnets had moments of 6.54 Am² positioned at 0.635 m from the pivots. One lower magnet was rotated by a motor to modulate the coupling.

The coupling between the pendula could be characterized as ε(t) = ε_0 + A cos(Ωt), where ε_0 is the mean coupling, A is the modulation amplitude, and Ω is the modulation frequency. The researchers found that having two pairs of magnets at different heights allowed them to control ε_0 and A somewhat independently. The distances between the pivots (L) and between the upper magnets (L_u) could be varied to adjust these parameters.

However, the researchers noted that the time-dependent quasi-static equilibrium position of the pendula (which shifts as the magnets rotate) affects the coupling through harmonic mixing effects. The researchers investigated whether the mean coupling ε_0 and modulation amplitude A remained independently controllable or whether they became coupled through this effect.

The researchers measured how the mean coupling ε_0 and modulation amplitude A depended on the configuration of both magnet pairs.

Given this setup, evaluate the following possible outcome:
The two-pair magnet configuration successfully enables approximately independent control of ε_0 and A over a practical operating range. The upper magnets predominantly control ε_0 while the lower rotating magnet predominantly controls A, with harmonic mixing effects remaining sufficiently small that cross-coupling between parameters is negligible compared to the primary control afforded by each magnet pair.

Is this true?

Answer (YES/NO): NO